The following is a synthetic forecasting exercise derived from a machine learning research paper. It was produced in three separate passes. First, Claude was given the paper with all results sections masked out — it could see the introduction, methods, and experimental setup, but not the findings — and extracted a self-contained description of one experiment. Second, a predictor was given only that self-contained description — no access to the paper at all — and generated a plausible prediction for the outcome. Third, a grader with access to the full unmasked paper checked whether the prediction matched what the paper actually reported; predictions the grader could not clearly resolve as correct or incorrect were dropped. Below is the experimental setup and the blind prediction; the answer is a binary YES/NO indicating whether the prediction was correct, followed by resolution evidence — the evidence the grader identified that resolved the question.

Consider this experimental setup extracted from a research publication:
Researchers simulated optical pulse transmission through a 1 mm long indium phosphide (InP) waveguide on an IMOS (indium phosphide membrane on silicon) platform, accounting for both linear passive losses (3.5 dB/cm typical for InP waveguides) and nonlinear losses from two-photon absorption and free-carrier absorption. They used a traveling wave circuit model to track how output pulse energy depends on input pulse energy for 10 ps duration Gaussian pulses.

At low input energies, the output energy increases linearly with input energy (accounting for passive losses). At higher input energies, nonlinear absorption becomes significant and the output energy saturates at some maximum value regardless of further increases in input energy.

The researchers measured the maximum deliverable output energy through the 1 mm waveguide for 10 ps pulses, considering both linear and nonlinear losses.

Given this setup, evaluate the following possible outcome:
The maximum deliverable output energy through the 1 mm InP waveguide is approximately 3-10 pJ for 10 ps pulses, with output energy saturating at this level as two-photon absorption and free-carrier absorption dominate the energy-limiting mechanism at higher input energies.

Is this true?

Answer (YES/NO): NO